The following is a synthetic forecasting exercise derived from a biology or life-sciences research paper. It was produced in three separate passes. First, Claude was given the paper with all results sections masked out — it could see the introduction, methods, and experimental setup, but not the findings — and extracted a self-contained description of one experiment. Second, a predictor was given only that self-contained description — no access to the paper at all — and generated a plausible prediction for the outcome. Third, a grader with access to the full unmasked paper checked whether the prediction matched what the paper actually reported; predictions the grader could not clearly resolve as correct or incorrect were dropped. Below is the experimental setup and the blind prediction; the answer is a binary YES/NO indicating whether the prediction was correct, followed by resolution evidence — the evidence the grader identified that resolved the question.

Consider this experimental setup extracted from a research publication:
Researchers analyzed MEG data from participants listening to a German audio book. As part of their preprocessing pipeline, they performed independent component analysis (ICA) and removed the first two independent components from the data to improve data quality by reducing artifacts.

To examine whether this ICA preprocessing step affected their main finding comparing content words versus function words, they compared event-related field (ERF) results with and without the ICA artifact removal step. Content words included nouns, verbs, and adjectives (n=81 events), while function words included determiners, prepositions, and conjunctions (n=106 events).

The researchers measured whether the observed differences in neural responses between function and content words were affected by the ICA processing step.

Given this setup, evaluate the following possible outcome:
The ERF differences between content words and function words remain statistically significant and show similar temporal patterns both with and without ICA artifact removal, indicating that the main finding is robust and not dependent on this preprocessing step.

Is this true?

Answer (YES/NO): YES